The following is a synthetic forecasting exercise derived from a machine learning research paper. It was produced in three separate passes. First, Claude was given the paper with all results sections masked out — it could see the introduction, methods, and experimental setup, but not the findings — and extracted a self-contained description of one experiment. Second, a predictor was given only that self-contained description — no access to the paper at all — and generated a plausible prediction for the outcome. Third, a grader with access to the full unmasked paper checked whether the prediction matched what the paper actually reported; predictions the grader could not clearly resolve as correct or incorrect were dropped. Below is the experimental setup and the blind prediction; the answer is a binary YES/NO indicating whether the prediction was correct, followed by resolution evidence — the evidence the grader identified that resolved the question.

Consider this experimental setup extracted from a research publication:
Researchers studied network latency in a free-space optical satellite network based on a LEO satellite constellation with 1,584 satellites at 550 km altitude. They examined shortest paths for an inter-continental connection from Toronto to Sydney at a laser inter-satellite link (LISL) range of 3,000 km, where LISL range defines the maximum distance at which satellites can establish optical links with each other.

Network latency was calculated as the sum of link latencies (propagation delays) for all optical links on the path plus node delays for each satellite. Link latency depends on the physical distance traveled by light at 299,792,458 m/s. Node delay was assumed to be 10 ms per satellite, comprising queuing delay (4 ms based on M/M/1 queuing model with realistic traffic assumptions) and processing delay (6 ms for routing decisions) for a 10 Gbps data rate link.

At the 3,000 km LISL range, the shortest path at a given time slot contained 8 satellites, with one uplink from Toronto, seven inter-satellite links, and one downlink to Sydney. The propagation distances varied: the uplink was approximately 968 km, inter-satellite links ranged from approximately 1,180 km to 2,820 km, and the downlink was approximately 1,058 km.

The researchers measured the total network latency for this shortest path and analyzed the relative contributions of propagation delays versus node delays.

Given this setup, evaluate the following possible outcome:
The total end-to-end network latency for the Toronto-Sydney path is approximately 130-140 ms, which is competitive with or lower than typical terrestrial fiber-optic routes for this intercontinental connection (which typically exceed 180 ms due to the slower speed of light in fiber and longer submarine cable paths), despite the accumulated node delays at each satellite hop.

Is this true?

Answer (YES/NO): YES